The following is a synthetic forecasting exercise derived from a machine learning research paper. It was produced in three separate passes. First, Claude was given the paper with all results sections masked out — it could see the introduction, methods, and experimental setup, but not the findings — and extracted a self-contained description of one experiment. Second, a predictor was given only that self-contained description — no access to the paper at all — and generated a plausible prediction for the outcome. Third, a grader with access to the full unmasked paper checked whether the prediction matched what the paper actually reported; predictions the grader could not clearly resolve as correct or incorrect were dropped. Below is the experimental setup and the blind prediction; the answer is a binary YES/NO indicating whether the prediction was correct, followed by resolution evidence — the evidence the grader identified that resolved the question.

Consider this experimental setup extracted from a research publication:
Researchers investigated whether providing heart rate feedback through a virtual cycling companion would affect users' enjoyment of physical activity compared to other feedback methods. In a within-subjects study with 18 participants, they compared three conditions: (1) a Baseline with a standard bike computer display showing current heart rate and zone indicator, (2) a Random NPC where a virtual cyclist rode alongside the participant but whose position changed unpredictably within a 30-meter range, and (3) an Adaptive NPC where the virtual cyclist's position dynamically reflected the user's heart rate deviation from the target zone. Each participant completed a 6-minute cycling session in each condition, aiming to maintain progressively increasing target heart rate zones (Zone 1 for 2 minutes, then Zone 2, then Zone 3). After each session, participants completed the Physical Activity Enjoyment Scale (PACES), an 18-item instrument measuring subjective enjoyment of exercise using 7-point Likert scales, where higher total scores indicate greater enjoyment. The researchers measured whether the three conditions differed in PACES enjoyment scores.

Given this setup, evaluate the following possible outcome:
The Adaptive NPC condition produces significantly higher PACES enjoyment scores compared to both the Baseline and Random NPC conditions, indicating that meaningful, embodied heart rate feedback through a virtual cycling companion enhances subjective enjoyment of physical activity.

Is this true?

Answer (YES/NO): NO